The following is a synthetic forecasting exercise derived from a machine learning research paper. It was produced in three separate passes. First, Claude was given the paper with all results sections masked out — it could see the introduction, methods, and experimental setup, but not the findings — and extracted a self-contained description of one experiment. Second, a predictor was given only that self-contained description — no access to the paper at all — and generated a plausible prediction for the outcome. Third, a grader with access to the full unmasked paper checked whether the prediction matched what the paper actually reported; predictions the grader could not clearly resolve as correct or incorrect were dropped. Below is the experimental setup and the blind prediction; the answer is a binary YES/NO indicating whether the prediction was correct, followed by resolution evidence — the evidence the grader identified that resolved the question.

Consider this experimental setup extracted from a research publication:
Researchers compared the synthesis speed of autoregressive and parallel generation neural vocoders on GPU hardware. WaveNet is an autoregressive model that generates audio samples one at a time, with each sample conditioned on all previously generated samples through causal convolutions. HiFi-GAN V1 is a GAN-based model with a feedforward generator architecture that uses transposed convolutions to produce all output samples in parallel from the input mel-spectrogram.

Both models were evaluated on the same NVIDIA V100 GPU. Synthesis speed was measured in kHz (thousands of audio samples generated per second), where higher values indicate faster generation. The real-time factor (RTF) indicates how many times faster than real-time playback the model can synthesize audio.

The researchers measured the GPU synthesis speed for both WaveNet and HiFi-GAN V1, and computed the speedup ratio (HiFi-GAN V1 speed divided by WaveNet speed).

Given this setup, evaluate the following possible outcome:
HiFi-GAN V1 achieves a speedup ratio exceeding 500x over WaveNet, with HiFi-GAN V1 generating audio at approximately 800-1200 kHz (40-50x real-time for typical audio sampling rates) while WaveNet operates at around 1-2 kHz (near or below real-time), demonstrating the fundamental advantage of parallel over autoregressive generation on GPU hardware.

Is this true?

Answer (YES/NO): NO